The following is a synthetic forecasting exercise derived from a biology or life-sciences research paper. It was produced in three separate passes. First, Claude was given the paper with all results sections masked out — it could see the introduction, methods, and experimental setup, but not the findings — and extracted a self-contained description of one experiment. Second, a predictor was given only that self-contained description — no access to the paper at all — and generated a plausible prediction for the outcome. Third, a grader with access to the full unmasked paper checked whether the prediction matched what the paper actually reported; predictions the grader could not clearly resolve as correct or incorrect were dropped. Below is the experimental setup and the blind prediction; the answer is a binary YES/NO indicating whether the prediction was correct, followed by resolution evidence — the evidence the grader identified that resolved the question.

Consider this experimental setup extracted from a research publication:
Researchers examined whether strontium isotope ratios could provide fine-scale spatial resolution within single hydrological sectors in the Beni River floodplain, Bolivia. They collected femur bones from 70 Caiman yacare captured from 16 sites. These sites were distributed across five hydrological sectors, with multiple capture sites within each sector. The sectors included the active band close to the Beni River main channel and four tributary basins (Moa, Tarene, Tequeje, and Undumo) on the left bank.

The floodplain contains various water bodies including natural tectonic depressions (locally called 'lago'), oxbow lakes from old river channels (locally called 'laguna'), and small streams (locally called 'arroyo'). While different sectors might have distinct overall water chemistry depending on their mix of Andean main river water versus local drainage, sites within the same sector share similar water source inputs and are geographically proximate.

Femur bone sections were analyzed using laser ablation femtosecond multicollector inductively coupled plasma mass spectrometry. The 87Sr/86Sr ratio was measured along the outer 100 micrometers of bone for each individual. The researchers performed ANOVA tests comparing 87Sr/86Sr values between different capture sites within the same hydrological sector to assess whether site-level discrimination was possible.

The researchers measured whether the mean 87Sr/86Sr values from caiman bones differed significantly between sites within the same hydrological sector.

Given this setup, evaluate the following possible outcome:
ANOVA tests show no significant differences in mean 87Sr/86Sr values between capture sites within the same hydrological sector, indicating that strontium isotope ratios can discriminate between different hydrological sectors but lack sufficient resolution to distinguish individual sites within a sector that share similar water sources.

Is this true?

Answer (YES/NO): NO